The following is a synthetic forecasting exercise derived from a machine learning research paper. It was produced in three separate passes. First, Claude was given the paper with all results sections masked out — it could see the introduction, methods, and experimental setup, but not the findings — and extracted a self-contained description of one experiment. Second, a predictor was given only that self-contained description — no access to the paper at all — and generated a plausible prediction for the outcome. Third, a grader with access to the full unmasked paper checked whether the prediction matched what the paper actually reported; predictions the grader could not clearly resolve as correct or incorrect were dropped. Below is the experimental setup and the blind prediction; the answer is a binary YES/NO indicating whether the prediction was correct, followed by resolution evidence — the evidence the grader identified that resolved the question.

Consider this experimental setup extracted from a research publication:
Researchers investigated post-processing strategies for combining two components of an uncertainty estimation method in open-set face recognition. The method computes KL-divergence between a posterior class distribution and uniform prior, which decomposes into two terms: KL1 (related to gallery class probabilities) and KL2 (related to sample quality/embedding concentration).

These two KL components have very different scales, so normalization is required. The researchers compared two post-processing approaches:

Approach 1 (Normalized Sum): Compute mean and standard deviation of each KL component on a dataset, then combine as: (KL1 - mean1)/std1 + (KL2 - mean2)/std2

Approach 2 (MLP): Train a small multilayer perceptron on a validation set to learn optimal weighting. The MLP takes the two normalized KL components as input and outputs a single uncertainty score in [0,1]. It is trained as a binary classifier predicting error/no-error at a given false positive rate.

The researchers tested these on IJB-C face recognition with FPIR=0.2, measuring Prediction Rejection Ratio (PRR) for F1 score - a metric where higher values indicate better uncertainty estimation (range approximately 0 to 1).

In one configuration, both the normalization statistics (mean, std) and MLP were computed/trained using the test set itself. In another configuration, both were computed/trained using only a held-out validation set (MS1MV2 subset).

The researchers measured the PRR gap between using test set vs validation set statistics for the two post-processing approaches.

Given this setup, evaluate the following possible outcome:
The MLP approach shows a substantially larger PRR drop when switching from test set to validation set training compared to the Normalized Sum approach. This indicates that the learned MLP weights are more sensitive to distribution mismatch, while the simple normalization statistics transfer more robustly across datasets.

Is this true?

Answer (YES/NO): NO